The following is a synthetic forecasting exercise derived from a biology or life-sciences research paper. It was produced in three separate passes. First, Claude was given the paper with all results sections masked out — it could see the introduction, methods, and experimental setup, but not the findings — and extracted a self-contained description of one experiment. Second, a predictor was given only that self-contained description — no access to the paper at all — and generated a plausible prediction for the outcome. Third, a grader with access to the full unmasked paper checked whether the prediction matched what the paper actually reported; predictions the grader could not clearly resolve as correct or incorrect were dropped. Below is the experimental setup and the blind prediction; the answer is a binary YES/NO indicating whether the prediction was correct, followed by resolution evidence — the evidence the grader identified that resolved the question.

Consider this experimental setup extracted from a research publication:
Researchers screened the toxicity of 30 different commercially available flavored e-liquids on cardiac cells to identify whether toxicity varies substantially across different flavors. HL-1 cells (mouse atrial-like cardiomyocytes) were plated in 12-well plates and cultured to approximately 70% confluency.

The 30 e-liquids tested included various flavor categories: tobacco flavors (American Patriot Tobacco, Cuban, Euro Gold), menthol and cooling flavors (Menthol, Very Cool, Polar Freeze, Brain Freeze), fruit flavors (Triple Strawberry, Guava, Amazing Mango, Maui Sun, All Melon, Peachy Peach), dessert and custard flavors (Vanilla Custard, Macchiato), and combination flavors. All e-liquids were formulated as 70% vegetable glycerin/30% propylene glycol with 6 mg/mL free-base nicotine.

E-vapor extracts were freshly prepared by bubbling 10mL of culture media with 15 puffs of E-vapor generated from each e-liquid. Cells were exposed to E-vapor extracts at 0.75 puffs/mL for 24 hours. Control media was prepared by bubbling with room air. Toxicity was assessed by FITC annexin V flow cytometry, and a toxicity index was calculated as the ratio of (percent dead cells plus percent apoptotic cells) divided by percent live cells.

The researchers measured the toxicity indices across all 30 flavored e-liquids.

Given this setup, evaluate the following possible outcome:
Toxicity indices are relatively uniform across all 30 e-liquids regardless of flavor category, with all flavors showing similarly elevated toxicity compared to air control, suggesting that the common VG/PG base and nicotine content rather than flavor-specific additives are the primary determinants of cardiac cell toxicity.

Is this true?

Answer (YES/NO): NO